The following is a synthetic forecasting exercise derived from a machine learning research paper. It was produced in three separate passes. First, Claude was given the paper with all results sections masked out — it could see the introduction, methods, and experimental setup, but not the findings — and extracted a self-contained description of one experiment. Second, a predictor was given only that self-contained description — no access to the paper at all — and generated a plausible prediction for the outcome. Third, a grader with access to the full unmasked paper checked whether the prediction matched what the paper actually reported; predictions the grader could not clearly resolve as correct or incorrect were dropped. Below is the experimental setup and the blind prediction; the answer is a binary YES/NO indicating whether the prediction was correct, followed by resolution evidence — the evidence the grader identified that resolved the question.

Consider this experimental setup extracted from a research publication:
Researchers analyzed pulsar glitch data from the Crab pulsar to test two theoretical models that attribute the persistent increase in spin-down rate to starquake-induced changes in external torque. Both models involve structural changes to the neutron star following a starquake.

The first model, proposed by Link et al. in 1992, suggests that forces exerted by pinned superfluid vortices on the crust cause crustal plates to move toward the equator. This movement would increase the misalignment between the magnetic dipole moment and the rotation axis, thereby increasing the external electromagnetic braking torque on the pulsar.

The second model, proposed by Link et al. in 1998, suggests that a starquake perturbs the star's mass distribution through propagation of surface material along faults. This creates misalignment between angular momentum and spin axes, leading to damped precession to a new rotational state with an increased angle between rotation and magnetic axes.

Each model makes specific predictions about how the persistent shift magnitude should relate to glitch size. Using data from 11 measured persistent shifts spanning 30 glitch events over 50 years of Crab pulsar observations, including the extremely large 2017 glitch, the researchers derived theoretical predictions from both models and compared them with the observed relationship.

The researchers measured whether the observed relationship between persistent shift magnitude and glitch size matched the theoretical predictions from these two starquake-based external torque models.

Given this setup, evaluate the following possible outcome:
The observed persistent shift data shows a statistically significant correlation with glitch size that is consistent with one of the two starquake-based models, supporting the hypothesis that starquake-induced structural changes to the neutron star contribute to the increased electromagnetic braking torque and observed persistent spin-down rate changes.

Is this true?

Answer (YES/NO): NO